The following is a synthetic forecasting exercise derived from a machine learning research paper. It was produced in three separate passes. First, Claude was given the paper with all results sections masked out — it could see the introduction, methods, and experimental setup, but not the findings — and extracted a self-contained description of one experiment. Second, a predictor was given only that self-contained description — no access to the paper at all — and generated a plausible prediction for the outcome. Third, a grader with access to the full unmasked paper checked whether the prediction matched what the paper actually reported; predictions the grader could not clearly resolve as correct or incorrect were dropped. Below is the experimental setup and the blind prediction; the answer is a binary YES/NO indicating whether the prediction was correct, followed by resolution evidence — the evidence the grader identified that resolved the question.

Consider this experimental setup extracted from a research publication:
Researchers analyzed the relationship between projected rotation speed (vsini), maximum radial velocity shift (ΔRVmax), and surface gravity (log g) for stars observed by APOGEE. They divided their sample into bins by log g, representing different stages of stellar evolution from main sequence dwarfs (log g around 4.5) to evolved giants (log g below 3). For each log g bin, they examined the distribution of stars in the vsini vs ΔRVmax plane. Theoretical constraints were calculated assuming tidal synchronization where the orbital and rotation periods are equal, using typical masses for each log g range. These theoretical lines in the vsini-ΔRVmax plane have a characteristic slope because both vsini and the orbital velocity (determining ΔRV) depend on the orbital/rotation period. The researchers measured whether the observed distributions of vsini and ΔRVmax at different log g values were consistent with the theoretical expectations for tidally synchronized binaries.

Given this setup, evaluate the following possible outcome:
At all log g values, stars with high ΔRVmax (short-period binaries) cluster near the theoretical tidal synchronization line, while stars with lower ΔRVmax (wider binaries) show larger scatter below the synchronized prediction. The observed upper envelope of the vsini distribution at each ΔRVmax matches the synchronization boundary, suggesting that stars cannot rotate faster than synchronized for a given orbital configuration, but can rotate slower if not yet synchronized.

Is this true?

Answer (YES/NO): NO